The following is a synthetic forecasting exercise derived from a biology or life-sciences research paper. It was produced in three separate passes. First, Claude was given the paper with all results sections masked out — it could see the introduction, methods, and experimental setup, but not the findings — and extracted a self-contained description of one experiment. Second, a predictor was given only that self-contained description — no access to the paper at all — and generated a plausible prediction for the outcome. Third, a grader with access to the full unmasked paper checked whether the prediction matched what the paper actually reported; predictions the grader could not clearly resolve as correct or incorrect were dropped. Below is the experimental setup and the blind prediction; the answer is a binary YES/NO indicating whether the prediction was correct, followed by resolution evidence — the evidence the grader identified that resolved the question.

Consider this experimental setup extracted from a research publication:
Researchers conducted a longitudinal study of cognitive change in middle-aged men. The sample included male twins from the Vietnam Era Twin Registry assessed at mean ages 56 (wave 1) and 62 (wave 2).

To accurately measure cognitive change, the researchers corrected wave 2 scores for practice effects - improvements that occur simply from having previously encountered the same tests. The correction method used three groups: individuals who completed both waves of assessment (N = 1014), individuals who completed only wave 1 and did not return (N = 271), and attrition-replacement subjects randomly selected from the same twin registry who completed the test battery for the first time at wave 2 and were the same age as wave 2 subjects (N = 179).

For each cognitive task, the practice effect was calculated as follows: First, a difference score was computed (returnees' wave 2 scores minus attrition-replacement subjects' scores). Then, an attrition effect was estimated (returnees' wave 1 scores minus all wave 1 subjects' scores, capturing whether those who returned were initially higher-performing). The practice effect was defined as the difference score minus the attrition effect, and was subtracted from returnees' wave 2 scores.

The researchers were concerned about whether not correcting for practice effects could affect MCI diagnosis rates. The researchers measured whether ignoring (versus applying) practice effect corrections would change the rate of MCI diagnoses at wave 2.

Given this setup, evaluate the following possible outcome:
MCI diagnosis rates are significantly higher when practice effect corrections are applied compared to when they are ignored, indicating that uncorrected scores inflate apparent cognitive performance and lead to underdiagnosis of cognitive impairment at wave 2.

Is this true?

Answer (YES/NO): YES